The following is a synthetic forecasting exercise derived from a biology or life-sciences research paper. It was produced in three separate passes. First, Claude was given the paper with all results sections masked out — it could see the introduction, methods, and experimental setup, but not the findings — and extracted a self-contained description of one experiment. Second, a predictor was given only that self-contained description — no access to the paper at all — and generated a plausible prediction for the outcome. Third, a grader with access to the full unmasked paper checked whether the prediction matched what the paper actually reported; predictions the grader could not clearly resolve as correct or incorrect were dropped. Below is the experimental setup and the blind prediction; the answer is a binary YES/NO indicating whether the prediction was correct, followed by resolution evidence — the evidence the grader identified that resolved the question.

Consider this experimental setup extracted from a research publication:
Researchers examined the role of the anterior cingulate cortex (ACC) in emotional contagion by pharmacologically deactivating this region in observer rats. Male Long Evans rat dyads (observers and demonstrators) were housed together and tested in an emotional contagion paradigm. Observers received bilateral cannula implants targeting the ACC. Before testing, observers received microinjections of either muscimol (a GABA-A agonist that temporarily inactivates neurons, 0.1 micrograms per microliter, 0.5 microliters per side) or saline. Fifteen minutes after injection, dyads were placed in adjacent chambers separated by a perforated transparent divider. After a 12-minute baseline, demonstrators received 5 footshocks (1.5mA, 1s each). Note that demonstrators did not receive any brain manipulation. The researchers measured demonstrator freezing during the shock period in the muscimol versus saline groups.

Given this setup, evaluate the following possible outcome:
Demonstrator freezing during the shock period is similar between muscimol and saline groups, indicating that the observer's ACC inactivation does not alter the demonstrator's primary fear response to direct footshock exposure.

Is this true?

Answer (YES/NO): NO